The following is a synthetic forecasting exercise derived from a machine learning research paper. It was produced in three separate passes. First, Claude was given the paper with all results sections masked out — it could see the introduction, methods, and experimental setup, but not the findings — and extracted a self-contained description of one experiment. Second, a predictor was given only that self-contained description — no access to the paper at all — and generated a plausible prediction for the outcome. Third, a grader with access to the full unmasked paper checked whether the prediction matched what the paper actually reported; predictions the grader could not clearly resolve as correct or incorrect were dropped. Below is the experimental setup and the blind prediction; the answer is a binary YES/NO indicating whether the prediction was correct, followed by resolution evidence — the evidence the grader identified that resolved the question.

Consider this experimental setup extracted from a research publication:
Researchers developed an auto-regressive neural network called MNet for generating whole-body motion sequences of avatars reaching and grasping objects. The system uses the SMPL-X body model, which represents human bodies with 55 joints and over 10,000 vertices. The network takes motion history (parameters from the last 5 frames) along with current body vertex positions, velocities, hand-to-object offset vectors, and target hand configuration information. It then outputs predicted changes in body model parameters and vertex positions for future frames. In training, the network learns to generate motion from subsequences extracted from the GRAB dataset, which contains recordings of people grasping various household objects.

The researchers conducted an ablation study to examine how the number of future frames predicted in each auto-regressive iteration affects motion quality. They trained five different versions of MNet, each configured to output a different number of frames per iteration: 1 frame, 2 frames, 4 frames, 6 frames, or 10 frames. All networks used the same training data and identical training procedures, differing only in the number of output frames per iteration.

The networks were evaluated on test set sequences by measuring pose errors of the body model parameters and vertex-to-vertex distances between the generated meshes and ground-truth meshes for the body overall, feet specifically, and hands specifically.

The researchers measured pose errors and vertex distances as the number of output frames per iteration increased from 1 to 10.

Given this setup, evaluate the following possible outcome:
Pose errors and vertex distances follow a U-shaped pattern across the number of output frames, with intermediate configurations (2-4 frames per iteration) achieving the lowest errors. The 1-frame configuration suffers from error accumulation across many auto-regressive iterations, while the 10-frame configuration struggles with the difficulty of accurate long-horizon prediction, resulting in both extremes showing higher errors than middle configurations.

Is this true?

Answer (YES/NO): NO